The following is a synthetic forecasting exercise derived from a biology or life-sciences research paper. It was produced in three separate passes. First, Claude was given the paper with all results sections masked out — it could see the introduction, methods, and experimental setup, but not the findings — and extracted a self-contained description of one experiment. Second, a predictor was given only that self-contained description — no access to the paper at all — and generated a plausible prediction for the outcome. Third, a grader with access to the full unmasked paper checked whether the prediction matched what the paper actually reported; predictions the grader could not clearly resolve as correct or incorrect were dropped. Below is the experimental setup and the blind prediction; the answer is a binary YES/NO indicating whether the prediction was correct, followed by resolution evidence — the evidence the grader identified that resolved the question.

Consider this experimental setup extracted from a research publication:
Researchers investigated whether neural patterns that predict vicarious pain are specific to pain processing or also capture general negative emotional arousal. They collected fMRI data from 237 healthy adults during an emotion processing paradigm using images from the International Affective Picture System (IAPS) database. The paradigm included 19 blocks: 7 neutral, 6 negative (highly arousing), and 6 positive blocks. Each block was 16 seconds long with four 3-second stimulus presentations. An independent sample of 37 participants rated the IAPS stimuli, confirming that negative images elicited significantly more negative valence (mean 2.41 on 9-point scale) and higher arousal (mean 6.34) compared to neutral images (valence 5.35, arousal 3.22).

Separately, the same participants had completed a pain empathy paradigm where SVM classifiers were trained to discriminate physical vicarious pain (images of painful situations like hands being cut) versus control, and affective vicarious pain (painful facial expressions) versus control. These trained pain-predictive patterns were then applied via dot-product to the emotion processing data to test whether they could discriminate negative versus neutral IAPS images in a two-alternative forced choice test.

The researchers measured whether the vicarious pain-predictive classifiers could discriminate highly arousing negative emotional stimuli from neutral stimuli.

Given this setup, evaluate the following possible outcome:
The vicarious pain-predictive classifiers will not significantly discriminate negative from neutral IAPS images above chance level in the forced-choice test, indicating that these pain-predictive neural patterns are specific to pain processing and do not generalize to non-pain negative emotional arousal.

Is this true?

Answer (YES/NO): NO